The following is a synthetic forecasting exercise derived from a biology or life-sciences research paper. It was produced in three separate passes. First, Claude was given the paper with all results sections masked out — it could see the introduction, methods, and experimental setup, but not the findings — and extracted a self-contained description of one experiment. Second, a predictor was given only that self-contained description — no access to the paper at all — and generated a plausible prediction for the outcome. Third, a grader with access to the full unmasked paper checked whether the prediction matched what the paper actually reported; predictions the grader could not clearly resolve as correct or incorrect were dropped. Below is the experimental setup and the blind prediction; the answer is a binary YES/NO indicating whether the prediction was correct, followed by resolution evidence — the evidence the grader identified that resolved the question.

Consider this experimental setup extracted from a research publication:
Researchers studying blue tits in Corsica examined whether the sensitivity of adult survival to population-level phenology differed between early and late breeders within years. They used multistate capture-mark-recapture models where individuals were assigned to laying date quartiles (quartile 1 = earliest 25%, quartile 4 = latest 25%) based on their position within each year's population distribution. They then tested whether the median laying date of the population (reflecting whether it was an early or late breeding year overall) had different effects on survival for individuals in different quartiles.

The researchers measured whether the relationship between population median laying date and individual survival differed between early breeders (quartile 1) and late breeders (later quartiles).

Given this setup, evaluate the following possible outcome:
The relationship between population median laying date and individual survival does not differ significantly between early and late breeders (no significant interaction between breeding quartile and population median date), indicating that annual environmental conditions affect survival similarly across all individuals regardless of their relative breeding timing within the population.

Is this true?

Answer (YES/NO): NO